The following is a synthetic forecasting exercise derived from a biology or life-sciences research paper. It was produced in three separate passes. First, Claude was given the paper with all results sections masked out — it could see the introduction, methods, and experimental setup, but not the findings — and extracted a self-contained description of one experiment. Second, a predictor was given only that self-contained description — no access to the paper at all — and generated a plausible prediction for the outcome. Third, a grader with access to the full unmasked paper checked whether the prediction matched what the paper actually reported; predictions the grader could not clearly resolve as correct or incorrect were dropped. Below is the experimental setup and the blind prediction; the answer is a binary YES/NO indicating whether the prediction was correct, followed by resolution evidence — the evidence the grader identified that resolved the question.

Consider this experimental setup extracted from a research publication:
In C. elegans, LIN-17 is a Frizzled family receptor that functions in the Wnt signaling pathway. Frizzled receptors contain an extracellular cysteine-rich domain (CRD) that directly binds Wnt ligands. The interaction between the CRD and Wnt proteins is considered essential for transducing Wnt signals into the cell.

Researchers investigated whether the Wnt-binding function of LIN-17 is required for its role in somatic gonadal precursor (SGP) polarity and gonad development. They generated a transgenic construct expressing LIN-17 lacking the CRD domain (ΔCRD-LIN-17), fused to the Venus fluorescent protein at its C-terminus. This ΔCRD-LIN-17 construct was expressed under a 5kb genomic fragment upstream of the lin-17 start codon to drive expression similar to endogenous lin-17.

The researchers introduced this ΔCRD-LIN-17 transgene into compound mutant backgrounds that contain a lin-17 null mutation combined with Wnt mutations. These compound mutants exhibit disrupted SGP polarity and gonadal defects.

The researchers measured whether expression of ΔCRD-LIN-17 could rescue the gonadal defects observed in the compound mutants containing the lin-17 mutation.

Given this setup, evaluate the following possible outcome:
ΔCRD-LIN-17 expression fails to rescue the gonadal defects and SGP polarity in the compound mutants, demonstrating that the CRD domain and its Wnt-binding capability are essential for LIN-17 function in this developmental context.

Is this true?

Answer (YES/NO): NO